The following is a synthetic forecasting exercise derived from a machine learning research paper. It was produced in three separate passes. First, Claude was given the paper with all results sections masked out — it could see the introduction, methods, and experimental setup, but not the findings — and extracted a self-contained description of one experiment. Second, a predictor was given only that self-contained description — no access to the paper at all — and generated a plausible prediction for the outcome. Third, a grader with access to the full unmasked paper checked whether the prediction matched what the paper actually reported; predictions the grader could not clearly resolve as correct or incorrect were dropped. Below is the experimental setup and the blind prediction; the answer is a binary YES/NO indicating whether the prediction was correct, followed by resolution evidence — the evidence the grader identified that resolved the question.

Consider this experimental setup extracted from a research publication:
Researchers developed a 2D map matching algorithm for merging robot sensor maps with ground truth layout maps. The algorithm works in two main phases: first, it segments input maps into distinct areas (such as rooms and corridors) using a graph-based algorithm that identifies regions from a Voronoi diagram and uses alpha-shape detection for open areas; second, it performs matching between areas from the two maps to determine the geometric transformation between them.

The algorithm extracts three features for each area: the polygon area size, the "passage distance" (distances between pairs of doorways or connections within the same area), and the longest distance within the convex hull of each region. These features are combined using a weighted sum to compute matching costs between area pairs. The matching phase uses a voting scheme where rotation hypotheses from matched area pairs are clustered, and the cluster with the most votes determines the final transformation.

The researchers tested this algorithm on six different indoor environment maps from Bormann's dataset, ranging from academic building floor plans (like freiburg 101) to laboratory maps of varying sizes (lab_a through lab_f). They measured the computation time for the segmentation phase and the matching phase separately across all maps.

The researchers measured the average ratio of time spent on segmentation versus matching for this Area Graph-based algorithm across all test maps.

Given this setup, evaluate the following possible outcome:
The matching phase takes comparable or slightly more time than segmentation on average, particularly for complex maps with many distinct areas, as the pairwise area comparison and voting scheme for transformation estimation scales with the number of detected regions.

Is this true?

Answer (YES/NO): NO